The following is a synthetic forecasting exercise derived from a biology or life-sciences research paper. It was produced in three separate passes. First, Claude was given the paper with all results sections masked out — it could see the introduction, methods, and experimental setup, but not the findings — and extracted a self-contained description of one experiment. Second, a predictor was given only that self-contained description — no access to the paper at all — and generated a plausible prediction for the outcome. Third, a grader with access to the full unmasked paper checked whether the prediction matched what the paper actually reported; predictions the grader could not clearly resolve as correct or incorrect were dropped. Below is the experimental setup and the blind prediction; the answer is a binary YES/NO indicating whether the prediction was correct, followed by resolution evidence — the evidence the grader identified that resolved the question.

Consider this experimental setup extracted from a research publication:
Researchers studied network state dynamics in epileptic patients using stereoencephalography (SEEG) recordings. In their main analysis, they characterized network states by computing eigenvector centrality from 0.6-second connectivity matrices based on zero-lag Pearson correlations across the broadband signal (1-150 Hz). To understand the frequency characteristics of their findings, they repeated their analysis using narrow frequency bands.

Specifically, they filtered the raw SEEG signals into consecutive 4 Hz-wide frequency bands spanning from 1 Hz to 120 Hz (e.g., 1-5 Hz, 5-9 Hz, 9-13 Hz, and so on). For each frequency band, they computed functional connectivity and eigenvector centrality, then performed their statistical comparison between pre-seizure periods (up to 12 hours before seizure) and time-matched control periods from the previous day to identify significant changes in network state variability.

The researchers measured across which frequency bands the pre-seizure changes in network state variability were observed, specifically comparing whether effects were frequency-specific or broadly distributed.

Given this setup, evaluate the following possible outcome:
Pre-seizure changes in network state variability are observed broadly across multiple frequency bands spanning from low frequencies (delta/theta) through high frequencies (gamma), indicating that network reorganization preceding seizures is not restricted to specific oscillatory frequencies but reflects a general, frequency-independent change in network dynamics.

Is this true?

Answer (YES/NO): YES